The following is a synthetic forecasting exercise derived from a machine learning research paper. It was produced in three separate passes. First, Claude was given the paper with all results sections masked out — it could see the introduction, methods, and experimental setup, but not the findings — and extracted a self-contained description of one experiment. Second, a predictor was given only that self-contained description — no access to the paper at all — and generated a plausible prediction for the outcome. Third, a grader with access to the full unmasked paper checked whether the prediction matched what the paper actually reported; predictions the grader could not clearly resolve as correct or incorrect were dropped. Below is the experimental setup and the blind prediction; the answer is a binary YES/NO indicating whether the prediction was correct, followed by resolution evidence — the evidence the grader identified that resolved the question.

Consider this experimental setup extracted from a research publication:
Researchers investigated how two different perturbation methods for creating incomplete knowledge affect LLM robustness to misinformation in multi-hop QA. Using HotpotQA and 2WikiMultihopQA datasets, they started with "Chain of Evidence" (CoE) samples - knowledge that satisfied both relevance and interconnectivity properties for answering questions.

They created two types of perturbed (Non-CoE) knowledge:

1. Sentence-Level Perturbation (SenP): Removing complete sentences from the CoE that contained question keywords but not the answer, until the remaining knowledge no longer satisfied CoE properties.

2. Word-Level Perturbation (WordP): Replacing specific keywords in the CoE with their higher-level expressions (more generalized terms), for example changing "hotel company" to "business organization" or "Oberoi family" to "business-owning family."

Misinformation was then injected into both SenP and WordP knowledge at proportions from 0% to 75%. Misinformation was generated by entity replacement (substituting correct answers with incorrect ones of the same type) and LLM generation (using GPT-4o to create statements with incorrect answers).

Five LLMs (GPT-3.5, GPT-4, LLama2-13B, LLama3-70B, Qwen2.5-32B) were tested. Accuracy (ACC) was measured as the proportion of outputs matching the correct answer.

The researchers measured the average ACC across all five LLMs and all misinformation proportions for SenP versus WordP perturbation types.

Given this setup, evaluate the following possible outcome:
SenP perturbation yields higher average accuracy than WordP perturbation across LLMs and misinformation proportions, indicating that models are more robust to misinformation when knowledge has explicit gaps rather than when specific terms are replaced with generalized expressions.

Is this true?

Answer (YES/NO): NO